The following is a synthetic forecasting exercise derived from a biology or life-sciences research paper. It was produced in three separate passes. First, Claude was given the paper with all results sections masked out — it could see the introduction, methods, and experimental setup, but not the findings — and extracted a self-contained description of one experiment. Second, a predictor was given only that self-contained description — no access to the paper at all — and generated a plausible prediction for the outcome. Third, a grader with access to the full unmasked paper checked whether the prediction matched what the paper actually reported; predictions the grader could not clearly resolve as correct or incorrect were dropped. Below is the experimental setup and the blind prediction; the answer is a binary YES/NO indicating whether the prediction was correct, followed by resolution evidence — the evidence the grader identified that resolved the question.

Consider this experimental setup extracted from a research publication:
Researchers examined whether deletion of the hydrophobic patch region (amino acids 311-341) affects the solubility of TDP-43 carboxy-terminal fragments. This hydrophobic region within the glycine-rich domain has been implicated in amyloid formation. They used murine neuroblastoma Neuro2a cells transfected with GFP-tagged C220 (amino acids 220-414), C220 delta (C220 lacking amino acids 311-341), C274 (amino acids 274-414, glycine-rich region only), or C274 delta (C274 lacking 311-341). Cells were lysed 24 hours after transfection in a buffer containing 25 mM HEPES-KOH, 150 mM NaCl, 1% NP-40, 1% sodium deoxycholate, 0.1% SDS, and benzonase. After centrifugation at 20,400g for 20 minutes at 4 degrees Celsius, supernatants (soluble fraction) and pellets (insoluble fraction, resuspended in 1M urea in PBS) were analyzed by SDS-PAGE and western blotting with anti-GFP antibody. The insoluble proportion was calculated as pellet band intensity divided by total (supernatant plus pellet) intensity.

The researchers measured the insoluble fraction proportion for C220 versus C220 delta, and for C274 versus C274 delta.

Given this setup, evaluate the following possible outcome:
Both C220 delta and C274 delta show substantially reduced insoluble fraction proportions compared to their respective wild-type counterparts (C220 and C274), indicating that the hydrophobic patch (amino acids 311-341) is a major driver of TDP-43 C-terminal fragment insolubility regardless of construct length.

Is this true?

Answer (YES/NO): NO